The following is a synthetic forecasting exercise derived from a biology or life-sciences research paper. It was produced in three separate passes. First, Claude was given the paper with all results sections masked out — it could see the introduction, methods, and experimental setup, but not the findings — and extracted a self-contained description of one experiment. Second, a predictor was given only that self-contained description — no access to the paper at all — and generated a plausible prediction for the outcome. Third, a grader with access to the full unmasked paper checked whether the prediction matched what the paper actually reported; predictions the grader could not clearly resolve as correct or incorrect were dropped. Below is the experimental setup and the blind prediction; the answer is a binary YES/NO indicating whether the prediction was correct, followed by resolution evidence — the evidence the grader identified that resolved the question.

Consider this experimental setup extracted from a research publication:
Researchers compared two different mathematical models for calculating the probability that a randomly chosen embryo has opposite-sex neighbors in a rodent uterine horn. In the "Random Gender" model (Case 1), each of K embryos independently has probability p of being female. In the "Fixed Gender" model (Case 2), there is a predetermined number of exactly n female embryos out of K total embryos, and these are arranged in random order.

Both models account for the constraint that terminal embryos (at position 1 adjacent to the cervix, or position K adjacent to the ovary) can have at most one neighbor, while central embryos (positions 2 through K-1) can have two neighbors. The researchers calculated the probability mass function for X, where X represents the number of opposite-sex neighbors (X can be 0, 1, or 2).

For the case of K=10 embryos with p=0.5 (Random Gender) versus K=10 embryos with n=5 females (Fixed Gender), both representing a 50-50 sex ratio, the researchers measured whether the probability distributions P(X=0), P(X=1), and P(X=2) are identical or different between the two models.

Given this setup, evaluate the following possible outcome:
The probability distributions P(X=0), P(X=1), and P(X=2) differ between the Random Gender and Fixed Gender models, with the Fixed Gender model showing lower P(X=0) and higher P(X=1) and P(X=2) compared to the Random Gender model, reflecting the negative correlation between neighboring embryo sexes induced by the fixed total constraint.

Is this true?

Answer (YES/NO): YES